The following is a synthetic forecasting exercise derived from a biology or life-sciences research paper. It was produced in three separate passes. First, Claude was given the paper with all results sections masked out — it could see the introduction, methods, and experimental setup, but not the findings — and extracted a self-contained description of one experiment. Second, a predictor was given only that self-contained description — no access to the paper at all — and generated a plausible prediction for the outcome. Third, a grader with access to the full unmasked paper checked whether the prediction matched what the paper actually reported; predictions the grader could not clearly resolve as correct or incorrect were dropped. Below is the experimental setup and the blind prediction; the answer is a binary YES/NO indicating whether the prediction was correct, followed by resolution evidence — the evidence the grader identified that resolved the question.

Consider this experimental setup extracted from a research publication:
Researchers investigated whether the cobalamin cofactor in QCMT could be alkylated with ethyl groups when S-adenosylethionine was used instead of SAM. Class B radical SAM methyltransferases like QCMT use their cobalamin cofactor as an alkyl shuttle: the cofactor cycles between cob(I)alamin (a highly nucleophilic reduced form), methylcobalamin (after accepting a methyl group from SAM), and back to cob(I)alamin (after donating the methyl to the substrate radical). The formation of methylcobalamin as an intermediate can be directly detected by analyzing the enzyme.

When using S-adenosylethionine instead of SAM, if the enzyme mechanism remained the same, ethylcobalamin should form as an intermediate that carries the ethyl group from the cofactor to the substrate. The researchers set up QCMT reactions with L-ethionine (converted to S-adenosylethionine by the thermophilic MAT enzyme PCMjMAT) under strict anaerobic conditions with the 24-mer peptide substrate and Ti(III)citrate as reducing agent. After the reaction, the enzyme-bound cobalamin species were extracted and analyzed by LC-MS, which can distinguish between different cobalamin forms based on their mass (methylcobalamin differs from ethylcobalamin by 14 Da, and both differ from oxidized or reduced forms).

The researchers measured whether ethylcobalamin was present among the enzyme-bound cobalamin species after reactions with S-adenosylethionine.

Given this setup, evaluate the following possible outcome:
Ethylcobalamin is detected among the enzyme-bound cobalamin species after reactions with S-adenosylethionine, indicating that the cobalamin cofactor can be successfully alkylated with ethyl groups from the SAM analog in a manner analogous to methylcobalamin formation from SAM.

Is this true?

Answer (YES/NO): YES